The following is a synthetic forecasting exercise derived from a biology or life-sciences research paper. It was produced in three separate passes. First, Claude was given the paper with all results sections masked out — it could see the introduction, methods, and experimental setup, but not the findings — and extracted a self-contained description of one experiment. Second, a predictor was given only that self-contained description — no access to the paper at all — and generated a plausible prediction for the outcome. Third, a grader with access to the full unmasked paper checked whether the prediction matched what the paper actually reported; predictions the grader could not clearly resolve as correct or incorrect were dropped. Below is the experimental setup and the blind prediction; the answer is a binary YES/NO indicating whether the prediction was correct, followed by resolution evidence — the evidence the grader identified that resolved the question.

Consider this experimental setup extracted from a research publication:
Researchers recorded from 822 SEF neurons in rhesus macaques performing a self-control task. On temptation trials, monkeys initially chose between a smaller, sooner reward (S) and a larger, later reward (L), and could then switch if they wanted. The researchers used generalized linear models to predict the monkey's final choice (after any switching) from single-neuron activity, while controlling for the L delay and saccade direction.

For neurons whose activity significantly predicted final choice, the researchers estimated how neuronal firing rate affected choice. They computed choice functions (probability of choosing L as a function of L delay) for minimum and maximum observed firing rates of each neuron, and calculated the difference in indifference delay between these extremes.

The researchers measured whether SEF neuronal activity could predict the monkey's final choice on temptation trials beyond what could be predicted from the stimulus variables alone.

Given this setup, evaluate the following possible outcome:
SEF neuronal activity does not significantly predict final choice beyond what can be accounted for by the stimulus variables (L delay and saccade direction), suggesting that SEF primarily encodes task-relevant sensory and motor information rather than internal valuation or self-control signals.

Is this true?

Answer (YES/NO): NO